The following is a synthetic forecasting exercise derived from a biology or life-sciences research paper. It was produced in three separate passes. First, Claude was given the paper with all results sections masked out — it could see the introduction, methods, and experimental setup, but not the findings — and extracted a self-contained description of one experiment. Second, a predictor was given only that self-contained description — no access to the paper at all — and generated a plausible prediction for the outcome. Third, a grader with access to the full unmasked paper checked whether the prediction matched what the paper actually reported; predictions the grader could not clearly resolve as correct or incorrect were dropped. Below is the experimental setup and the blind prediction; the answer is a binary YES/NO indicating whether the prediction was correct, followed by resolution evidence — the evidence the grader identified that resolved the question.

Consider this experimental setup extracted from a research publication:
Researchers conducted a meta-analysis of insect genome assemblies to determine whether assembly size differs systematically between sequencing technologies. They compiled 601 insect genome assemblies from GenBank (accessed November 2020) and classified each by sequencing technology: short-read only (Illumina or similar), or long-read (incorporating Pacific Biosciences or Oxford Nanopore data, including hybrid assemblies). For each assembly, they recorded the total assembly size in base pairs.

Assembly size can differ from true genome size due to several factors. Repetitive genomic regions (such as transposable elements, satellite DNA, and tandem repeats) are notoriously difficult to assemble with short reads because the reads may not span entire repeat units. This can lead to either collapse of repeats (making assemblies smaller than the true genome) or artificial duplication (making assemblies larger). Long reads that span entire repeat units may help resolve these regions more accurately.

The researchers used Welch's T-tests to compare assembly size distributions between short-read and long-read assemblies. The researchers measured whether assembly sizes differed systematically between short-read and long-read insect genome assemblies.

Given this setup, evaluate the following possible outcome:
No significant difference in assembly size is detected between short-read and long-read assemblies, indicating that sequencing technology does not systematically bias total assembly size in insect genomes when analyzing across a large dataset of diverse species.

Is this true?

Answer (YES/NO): YES